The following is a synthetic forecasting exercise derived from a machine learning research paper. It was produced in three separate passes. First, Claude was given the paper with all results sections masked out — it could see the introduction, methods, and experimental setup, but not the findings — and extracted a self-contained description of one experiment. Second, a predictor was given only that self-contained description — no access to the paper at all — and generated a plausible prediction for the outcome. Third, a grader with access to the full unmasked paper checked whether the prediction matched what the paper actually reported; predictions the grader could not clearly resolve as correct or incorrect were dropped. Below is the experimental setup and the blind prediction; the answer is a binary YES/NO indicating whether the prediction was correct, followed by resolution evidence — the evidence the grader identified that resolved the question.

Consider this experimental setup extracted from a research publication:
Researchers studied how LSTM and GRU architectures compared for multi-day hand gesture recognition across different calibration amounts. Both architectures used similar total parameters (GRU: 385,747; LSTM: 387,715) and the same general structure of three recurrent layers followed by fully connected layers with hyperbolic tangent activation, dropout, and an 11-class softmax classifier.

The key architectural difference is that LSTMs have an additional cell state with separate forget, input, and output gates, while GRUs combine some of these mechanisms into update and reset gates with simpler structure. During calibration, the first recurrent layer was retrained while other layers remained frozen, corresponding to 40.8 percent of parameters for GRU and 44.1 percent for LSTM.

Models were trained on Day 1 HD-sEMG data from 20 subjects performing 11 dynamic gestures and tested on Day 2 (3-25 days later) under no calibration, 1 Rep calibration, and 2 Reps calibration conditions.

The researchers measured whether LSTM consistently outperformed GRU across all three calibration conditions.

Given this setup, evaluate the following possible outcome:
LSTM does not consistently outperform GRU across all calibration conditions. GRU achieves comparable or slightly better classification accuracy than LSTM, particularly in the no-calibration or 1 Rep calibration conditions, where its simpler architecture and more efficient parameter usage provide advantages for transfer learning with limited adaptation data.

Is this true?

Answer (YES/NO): NO